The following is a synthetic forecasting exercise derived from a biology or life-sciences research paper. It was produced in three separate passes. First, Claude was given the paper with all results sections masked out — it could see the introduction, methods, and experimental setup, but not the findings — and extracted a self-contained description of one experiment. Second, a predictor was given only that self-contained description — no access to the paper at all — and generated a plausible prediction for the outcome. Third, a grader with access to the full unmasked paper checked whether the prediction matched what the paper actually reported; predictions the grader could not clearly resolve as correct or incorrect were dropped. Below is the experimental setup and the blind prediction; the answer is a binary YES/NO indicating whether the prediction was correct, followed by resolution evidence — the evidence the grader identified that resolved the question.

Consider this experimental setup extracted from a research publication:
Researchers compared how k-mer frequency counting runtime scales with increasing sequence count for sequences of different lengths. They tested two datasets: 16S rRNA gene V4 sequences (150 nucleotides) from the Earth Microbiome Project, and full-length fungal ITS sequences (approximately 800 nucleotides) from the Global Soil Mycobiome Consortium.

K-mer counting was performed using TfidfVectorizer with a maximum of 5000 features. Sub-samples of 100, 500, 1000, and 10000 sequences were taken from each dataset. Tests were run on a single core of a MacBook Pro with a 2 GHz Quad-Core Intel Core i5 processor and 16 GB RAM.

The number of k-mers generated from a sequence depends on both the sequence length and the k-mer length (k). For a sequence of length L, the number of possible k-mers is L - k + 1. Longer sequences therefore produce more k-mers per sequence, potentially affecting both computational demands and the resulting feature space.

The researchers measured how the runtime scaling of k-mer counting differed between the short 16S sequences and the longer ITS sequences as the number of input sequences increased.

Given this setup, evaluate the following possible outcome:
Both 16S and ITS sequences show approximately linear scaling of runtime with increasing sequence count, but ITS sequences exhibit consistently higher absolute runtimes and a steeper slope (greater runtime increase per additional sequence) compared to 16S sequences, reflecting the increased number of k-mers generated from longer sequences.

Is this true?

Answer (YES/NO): NO